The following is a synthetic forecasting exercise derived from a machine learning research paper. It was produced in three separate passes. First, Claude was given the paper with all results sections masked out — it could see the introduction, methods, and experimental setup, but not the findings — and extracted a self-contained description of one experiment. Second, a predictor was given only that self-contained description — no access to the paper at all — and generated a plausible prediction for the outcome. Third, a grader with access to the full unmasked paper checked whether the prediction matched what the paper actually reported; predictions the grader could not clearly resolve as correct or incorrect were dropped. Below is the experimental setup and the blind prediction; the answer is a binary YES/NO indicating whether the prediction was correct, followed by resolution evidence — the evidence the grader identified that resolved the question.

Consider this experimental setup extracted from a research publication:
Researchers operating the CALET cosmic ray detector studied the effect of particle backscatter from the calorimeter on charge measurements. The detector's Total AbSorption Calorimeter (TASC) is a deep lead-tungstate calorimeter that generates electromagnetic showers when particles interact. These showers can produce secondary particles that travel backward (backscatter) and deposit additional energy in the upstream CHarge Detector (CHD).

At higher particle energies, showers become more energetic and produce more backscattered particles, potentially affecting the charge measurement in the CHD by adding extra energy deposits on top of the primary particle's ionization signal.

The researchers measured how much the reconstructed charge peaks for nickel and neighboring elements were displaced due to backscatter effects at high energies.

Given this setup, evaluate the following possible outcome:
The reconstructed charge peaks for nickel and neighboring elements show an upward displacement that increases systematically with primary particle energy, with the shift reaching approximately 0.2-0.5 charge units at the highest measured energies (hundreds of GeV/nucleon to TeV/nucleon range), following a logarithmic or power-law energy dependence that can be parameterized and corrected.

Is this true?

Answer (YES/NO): NO